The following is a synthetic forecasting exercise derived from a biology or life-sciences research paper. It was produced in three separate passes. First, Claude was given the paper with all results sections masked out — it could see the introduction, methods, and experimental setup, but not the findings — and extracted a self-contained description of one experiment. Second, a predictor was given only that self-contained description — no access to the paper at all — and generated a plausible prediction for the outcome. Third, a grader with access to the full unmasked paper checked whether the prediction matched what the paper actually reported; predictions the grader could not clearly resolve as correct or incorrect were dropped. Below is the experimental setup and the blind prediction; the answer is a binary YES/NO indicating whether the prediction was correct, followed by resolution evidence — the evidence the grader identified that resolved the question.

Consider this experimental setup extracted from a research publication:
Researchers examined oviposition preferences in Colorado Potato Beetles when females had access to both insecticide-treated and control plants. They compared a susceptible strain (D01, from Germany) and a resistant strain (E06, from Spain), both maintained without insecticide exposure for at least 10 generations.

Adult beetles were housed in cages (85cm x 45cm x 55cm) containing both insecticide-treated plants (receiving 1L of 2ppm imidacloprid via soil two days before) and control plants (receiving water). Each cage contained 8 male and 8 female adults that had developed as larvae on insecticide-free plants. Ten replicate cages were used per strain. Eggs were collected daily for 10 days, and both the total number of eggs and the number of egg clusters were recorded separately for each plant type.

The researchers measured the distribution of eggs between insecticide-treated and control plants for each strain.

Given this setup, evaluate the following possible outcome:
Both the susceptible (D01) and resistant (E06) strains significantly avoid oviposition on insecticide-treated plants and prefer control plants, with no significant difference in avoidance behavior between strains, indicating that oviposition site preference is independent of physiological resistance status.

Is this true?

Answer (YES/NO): NO